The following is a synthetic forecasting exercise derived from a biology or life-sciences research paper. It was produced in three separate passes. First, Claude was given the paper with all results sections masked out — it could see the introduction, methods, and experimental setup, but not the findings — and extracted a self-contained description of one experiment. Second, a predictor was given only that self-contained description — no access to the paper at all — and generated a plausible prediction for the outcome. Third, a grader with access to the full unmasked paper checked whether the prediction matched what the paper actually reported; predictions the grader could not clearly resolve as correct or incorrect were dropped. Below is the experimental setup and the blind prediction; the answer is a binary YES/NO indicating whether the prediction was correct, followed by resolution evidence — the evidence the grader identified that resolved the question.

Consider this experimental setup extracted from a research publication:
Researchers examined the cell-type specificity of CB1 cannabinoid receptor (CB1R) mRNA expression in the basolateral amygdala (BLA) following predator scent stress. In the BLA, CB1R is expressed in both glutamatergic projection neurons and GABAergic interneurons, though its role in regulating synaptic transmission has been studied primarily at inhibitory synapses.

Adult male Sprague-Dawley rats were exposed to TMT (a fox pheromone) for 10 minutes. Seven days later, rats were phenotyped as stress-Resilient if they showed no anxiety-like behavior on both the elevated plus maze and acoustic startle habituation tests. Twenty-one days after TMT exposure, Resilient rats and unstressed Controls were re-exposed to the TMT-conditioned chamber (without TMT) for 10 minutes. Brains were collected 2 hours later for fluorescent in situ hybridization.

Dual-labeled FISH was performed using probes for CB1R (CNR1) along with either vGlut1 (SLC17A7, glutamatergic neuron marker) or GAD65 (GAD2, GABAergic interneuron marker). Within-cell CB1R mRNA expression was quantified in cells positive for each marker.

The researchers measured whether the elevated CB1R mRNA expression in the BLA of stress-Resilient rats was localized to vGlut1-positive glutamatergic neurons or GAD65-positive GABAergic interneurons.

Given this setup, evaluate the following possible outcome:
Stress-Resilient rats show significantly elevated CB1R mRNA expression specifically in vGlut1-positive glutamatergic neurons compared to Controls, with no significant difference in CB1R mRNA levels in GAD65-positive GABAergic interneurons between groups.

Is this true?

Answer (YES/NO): YES